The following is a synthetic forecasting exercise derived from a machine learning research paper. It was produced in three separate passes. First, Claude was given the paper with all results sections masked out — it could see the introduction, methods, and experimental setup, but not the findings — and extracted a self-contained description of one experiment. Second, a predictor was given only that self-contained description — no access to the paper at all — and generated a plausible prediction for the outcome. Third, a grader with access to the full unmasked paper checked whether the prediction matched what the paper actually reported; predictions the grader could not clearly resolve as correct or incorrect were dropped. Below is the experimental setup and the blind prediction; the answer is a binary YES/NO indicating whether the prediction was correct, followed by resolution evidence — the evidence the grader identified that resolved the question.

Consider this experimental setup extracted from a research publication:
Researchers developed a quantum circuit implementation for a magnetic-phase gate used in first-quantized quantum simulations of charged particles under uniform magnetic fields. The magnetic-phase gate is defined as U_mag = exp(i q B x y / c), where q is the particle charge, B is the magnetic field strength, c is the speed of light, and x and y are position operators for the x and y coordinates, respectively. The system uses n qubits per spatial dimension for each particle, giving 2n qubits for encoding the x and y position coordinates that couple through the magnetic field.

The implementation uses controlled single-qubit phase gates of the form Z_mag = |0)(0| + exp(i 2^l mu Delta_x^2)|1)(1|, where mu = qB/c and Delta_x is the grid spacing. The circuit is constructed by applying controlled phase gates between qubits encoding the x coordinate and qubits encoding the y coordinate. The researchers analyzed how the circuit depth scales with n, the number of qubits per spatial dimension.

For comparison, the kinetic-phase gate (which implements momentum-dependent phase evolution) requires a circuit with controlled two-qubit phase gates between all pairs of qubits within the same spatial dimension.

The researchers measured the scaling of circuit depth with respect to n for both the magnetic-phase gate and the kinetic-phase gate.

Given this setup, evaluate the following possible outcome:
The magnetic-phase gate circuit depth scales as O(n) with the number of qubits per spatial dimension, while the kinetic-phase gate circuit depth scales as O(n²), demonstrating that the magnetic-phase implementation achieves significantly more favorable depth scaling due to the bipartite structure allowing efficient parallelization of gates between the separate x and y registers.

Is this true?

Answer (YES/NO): YES